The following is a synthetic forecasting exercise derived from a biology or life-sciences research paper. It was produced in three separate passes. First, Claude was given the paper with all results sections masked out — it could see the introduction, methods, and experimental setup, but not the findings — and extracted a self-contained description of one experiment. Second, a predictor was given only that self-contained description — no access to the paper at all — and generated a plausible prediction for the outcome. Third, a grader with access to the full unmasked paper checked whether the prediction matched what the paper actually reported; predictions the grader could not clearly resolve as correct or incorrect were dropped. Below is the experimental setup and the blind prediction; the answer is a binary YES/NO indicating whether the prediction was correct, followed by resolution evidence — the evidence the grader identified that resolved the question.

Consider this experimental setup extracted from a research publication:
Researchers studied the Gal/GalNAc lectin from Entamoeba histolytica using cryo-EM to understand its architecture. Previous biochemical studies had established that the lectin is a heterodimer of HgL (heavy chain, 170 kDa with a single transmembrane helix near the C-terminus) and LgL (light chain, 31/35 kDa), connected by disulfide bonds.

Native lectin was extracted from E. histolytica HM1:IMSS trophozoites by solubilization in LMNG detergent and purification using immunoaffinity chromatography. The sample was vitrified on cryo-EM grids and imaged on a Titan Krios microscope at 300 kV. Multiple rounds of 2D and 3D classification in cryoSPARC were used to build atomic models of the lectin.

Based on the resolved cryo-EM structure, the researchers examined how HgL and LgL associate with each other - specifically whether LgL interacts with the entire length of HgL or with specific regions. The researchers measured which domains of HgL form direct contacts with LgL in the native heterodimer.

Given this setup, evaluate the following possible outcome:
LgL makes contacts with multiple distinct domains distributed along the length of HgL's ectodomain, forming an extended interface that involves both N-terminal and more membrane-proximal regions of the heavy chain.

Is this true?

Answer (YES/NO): NO